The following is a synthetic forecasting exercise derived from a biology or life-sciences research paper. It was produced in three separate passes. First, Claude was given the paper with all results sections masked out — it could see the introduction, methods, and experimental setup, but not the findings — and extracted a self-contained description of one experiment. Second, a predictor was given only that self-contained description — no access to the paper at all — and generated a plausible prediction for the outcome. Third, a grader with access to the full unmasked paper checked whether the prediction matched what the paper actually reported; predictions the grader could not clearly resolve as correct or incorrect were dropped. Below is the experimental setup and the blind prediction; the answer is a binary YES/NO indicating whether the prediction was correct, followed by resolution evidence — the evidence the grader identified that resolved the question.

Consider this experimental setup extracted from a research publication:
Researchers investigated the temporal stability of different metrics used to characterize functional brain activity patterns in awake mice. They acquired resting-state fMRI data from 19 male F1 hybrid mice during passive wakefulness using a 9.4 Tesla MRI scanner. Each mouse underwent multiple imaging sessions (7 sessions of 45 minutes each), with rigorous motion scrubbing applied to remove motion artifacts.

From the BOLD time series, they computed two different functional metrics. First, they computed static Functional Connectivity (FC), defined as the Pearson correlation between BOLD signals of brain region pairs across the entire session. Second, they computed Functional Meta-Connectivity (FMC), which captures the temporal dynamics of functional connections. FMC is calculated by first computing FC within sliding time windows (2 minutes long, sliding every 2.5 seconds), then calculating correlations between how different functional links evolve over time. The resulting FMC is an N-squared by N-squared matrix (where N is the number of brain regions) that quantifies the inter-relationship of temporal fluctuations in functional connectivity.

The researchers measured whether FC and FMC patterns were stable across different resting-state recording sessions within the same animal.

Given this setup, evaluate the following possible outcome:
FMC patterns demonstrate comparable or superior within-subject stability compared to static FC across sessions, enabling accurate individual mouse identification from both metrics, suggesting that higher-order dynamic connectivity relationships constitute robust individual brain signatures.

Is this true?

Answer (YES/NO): NO